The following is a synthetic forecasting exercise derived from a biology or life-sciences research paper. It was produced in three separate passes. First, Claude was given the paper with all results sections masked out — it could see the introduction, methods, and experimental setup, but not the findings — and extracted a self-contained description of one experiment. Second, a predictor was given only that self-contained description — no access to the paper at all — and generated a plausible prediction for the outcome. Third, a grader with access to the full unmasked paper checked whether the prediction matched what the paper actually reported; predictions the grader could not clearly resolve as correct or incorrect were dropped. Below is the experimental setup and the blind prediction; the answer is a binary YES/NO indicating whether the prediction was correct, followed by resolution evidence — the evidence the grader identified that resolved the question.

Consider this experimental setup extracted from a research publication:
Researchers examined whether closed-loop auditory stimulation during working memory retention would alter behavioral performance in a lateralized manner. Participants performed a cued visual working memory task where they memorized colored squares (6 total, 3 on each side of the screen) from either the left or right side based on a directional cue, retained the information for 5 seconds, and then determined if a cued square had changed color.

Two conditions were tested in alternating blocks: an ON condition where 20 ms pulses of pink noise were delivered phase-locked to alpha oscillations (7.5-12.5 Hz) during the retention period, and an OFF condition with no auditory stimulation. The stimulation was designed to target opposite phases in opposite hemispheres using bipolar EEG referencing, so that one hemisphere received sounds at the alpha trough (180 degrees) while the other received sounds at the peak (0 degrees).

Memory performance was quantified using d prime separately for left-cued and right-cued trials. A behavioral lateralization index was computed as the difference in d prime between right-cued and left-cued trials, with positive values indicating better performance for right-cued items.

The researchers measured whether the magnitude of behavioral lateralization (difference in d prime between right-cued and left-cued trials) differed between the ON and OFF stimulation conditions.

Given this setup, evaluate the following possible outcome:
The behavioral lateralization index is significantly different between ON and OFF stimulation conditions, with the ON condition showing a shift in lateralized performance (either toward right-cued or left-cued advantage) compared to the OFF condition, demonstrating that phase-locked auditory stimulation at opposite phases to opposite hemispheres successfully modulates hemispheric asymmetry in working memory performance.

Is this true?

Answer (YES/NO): NO